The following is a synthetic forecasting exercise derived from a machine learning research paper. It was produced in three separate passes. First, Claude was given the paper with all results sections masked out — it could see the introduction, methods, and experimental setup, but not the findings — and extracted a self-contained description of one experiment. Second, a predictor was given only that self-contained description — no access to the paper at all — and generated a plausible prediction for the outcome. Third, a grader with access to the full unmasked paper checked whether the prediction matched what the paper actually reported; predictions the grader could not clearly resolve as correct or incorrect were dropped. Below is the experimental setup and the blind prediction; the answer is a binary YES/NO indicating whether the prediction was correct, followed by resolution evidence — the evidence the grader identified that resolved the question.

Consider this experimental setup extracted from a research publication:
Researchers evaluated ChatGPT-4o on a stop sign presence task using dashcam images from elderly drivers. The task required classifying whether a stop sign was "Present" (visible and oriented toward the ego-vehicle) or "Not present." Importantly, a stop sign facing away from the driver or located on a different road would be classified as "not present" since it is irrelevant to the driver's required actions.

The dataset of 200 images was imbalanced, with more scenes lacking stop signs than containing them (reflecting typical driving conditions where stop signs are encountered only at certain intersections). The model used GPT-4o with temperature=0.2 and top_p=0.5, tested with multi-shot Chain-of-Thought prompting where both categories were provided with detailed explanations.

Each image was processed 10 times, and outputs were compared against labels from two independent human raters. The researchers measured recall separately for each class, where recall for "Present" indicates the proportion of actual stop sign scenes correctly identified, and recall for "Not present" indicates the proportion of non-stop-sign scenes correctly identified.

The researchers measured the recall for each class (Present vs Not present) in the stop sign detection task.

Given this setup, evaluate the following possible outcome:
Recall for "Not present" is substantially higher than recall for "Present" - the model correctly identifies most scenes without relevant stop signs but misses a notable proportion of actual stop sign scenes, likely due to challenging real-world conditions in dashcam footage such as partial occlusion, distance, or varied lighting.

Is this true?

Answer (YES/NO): YES